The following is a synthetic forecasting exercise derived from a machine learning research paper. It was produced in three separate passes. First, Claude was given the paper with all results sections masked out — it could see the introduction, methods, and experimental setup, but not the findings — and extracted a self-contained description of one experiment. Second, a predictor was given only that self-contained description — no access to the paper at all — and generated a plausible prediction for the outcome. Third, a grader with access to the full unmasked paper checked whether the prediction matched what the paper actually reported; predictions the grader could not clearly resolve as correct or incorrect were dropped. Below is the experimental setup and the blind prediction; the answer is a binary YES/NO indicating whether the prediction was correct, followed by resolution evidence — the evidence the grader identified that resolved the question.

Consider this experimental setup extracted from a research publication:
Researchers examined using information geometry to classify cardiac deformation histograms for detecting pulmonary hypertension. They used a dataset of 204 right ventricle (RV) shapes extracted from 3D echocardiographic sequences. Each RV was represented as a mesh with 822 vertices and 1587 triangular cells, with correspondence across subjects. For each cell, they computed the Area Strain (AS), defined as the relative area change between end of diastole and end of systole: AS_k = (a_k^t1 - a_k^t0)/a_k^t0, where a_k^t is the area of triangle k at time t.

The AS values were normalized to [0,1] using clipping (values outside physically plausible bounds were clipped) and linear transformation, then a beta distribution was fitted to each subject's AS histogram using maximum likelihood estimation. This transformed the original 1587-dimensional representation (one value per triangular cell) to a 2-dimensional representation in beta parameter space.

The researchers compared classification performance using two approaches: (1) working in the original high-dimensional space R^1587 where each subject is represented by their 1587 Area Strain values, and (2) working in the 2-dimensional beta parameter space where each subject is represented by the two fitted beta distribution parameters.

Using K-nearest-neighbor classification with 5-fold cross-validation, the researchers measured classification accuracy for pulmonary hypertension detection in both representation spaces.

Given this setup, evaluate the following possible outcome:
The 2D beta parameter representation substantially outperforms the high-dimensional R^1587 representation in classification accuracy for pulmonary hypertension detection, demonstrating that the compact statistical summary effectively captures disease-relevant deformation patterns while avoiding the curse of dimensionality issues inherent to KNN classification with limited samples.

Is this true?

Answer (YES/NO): NO